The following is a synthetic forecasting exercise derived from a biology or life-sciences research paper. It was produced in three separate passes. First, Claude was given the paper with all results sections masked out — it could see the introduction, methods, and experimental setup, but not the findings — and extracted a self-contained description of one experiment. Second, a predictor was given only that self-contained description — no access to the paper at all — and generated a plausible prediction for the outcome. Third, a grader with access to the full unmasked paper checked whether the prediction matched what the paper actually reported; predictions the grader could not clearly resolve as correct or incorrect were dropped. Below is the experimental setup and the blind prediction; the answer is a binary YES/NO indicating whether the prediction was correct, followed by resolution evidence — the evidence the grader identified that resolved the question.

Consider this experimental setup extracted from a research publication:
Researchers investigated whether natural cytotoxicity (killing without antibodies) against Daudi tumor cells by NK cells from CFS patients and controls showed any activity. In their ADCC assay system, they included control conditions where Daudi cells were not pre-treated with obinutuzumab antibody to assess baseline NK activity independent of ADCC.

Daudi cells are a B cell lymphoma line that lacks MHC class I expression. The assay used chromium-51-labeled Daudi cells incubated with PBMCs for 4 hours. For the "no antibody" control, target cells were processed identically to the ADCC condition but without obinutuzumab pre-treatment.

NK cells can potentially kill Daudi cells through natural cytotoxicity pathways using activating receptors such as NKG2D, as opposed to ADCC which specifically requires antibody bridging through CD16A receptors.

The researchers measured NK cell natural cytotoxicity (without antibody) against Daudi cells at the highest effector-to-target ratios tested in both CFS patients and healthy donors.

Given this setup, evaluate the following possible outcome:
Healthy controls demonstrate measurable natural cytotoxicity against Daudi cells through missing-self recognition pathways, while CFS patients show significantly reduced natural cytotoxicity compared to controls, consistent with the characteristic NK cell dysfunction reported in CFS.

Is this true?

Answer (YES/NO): NO